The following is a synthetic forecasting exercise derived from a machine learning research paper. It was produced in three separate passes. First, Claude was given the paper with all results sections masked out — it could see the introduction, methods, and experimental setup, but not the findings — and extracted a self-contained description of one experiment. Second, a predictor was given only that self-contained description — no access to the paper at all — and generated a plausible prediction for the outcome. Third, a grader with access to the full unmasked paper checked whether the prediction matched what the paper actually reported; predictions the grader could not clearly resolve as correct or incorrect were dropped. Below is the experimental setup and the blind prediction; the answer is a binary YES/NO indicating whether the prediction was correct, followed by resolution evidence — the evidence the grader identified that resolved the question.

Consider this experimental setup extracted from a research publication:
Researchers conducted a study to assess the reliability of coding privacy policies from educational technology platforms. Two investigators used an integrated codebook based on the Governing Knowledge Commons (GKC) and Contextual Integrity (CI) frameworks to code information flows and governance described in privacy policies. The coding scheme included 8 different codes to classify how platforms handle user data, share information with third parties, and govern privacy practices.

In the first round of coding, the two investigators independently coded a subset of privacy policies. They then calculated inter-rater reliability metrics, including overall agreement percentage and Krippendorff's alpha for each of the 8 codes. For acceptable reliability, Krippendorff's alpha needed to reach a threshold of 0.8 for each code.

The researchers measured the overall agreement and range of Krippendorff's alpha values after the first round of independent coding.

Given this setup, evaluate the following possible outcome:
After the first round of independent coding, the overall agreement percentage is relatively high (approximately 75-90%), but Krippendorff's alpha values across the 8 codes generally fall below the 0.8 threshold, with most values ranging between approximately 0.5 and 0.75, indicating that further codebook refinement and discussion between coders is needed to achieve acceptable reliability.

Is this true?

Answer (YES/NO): NO